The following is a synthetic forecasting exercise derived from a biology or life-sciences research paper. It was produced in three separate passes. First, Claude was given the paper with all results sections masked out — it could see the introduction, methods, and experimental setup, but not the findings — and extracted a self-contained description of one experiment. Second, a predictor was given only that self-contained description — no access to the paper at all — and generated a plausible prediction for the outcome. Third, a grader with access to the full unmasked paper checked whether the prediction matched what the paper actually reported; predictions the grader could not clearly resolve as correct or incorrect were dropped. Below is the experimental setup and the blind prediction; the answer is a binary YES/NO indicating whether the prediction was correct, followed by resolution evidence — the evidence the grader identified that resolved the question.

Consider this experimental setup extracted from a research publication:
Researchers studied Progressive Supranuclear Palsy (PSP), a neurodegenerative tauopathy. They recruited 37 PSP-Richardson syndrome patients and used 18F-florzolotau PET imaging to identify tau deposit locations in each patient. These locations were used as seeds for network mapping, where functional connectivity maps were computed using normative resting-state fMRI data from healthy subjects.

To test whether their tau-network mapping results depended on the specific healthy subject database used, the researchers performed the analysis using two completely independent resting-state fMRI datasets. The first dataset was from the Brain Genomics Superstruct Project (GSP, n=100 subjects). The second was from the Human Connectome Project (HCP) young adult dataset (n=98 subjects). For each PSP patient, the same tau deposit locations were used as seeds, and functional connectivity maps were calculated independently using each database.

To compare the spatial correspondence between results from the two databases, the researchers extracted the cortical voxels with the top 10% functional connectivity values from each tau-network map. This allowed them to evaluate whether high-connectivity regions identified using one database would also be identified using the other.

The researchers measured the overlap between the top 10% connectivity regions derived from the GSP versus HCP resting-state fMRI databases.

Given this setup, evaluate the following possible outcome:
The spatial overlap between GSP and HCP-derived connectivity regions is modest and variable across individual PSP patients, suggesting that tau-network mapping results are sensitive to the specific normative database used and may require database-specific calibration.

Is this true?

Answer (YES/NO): NO